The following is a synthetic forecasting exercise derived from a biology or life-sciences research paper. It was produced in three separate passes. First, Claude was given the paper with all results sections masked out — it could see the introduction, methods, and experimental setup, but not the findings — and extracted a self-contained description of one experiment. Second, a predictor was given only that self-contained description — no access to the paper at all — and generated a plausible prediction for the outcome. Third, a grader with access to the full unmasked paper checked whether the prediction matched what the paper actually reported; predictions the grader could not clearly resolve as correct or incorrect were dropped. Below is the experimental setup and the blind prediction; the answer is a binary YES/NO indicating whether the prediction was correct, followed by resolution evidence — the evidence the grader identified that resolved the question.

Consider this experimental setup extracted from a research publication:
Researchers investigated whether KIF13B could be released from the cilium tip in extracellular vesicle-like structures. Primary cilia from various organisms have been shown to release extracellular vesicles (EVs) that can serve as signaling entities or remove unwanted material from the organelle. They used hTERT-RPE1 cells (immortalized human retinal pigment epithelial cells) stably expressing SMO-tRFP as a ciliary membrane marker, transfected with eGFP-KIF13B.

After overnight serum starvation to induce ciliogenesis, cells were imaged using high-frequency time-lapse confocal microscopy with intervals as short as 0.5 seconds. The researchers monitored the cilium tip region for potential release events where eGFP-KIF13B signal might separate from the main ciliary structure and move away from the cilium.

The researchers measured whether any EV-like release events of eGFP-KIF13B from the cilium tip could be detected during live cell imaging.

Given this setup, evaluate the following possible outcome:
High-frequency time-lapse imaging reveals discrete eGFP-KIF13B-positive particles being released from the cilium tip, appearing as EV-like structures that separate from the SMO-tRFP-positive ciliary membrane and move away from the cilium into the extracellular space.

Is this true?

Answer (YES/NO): YES